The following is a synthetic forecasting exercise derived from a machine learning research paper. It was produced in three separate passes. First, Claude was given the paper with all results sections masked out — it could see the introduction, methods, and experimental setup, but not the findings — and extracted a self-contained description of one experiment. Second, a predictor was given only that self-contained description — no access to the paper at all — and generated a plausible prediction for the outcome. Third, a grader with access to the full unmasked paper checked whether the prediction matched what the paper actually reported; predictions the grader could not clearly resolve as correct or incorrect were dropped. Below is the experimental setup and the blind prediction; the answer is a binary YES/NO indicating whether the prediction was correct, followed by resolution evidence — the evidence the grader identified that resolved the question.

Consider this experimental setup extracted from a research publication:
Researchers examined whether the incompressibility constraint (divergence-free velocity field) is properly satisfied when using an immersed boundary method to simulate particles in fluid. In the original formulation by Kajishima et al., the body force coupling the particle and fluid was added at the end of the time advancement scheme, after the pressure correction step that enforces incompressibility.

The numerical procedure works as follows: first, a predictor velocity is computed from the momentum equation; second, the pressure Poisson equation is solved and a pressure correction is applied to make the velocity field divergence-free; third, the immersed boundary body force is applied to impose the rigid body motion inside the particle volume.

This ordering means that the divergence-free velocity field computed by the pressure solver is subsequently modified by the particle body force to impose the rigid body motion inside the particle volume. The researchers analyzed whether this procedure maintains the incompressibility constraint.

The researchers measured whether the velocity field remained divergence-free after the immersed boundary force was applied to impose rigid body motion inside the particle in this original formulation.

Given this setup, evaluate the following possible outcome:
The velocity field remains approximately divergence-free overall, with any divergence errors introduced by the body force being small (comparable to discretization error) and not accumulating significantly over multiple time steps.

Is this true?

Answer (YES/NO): NO